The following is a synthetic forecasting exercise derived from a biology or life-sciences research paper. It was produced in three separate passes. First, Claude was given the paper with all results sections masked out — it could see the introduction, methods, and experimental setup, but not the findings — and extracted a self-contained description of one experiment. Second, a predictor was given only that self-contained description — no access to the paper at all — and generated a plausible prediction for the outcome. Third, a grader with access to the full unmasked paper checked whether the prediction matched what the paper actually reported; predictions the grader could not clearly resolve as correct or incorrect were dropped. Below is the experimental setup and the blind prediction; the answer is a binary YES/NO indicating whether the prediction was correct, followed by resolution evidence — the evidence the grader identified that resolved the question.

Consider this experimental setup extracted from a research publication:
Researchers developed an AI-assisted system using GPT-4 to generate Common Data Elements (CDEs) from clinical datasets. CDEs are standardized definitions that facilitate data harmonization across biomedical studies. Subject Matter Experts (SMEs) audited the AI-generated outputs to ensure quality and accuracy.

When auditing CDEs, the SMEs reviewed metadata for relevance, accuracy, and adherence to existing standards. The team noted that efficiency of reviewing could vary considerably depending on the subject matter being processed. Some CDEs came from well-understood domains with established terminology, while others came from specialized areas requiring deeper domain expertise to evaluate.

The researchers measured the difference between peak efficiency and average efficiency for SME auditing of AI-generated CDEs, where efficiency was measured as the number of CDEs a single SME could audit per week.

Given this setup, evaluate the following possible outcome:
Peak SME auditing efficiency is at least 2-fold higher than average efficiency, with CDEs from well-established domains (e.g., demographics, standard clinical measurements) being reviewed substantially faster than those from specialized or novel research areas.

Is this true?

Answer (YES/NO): YES